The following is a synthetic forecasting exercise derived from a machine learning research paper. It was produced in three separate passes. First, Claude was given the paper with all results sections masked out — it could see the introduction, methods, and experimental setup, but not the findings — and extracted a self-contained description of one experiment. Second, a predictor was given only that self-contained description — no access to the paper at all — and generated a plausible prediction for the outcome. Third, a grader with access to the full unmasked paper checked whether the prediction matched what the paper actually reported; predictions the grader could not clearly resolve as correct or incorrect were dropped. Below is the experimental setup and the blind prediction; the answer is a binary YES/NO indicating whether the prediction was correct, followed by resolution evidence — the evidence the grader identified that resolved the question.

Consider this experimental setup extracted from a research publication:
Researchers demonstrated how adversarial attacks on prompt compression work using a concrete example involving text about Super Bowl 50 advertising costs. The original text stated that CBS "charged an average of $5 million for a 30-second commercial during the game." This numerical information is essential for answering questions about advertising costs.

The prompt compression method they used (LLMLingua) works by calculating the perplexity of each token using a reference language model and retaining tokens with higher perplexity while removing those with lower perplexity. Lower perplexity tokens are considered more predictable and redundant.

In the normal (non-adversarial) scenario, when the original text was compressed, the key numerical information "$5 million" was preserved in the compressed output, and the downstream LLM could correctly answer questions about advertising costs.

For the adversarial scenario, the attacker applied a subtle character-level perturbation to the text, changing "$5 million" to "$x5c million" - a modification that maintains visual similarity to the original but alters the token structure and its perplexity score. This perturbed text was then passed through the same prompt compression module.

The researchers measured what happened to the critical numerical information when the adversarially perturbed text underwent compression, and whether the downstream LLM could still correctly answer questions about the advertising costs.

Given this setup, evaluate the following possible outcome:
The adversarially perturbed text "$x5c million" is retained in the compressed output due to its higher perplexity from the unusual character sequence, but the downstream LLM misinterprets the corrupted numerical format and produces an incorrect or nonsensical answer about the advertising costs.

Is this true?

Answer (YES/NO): NO